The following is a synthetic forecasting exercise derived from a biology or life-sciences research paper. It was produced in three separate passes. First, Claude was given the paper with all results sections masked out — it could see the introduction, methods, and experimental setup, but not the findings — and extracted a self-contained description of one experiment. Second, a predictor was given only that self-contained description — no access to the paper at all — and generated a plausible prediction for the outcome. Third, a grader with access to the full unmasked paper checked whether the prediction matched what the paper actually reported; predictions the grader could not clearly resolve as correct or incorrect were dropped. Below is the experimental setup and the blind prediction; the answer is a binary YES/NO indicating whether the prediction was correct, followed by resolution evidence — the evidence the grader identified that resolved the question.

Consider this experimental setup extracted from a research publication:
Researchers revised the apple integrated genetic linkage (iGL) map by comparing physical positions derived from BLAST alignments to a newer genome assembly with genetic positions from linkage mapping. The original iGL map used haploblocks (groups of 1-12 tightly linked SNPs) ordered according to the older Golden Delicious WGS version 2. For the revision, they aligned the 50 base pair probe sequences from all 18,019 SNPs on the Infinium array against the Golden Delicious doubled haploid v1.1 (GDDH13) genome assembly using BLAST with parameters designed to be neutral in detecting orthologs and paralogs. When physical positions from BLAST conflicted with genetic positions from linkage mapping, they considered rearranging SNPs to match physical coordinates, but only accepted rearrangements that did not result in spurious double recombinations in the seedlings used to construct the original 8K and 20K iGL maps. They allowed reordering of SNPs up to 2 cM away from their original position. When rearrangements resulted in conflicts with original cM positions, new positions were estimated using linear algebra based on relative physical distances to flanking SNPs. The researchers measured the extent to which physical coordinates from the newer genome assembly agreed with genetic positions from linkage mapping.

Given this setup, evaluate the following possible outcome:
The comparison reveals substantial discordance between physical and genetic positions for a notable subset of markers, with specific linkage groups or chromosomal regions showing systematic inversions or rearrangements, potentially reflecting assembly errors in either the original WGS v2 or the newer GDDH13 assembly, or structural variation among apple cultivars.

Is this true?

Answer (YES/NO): NO